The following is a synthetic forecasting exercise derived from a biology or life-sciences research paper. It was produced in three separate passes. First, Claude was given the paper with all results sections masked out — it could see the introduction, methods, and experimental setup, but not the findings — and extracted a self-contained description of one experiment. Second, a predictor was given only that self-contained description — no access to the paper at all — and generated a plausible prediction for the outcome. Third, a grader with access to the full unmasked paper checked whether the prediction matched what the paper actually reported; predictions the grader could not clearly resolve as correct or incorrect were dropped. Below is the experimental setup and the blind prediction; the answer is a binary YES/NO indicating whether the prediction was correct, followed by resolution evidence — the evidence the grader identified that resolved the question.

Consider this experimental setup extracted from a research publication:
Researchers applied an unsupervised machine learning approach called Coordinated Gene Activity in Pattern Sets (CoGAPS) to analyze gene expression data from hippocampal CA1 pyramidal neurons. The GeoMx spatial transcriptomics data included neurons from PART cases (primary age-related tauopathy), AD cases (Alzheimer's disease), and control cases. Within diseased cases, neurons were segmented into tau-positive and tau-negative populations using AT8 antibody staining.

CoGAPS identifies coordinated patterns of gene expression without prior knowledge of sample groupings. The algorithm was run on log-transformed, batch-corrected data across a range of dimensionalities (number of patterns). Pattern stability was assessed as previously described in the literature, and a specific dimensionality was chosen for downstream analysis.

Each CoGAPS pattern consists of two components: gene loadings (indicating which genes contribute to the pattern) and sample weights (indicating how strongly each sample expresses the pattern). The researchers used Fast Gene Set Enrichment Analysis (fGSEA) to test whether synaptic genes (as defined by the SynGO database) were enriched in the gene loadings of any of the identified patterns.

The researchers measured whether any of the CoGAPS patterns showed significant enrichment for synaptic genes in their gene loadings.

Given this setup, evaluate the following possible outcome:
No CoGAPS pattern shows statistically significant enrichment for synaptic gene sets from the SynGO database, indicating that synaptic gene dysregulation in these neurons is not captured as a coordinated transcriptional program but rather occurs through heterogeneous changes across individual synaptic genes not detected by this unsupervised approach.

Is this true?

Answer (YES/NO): NO